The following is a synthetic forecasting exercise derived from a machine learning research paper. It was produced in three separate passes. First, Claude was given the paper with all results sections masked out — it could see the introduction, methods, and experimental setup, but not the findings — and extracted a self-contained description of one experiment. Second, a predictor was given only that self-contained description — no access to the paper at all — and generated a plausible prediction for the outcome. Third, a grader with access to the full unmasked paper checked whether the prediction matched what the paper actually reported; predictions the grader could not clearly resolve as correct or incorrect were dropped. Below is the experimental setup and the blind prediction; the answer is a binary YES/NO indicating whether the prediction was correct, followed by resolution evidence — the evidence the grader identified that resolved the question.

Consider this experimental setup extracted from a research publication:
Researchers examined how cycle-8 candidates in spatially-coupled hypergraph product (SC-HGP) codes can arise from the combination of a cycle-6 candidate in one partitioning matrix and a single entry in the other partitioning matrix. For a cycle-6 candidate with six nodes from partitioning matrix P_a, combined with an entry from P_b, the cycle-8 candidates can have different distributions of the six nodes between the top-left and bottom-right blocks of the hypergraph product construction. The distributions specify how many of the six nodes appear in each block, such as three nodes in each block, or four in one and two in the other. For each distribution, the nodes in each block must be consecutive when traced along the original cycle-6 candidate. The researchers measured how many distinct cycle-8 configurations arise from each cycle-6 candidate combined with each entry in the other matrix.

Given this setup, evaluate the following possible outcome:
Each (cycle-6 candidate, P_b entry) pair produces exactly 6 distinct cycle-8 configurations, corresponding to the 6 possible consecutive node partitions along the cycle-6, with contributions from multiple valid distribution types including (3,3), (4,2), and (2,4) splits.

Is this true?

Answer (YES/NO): NO